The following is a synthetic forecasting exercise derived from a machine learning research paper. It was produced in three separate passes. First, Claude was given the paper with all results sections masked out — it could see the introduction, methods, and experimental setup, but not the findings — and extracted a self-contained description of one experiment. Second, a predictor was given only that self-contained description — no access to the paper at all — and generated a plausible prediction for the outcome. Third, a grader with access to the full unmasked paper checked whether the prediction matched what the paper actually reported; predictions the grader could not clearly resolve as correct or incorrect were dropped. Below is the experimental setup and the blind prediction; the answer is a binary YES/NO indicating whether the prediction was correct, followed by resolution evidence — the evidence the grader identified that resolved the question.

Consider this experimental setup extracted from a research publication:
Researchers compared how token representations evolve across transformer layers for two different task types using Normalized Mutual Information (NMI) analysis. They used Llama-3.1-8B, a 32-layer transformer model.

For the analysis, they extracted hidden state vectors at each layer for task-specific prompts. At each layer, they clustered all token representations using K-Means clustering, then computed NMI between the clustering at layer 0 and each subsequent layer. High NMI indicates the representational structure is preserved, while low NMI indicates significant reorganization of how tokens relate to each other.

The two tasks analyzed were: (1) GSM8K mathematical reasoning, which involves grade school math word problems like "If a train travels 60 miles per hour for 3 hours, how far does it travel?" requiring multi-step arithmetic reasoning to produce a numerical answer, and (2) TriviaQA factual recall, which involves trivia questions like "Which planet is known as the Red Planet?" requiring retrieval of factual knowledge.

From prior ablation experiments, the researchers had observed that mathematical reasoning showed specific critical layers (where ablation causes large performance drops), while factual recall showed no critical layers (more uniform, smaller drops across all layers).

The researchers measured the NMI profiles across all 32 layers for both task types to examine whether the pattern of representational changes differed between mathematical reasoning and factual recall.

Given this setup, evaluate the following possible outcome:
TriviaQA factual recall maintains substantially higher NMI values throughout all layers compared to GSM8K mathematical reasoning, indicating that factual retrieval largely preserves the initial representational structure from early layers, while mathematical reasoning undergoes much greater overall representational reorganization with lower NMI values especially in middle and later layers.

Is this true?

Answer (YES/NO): NO